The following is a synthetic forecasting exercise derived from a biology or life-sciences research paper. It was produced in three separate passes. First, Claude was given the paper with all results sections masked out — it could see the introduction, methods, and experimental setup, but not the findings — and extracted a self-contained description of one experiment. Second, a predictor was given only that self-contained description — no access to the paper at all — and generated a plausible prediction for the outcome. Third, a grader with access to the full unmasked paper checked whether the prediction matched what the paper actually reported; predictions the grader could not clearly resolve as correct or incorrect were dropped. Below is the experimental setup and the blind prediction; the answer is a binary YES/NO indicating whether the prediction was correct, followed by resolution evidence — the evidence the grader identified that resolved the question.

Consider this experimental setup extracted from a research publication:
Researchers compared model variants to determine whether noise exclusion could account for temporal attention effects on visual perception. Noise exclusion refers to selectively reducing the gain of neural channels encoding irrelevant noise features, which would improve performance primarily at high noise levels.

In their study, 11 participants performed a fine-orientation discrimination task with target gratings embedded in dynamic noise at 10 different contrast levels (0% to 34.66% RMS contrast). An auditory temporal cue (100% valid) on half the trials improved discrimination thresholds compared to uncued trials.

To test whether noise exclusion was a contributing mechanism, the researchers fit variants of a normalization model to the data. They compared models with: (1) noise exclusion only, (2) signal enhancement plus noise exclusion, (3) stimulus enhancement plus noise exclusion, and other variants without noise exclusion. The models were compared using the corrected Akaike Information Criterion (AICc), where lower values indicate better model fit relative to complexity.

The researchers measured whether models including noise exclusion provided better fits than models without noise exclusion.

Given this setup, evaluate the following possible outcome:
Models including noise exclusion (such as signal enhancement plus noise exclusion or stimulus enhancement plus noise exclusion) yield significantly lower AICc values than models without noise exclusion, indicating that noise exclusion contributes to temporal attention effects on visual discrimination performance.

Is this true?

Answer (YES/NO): NO